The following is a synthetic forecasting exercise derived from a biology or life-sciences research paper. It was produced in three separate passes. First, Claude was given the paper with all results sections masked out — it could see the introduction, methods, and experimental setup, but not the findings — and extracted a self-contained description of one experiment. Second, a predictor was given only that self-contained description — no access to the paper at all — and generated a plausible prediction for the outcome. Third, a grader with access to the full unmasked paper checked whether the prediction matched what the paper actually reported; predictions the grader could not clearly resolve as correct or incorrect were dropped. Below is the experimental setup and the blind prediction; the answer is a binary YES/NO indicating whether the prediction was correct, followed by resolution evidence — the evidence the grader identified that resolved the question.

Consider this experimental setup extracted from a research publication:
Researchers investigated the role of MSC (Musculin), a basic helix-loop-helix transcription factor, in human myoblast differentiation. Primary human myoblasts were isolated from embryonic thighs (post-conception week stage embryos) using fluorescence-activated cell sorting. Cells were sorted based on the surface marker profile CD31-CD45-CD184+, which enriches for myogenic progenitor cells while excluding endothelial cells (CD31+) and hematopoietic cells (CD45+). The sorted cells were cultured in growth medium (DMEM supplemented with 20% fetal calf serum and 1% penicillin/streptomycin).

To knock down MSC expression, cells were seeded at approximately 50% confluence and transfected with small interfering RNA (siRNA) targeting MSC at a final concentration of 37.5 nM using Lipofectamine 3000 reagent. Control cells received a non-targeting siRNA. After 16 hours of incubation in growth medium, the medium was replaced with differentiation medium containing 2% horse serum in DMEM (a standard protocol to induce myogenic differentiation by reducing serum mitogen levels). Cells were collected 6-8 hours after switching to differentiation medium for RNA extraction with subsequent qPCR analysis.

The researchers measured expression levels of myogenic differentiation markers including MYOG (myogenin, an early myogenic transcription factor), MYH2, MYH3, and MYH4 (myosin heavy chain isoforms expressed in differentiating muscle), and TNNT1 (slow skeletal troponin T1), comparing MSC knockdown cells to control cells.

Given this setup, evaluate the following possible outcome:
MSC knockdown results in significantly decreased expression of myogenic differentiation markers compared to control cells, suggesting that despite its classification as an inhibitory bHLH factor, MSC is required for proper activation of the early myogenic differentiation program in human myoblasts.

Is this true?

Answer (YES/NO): NO